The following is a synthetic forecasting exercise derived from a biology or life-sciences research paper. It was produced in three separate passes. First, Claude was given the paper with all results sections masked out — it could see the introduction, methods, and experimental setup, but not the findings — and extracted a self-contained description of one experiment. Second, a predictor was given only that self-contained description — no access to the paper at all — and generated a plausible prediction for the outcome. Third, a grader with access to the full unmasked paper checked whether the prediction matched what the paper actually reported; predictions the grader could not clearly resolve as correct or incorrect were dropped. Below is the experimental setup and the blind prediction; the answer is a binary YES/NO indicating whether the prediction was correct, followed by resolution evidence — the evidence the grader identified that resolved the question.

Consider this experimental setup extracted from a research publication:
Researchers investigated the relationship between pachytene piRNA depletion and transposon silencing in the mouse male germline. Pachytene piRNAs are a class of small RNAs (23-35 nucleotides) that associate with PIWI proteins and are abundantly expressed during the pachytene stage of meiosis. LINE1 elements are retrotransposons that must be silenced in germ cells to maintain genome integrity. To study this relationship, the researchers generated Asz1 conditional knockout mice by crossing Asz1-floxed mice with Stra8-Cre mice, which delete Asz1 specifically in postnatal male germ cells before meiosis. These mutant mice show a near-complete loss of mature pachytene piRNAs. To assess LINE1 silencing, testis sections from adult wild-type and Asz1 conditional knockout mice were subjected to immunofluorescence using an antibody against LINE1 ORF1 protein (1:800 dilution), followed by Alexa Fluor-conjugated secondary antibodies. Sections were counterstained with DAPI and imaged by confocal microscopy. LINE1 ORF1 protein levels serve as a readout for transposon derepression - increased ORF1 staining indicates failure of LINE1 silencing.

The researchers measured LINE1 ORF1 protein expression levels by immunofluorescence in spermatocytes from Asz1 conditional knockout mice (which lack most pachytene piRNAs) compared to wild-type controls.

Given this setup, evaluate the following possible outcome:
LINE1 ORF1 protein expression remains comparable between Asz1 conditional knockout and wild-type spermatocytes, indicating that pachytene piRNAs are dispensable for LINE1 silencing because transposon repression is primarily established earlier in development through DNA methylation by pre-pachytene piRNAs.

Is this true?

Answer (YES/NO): NO